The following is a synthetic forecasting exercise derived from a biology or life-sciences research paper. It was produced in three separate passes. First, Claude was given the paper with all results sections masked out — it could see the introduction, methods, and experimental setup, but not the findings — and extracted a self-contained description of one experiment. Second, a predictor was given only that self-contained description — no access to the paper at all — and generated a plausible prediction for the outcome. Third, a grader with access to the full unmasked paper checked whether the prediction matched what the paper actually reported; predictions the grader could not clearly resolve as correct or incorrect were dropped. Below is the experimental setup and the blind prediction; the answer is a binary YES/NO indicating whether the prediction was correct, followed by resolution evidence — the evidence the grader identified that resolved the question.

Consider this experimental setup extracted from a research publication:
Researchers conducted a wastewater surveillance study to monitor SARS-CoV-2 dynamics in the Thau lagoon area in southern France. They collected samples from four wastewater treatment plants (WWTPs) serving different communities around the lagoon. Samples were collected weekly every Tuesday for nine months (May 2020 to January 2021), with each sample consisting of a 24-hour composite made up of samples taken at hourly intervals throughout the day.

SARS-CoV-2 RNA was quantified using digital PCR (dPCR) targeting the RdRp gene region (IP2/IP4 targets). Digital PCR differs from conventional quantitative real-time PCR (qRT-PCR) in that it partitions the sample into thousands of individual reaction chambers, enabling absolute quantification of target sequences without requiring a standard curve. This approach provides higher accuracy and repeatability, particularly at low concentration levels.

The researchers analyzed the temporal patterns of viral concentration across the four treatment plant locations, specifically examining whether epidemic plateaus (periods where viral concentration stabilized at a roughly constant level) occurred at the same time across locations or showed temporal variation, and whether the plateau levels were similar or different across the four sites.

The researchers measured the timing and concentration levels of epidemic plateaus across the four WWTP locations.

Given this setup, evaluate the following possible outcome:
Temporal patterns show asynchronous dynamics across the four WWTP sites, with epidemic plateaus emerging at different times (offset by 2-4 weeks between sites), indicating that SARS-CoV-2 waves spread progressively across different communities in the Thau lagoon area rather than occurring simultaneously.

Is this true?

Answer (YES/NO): NO